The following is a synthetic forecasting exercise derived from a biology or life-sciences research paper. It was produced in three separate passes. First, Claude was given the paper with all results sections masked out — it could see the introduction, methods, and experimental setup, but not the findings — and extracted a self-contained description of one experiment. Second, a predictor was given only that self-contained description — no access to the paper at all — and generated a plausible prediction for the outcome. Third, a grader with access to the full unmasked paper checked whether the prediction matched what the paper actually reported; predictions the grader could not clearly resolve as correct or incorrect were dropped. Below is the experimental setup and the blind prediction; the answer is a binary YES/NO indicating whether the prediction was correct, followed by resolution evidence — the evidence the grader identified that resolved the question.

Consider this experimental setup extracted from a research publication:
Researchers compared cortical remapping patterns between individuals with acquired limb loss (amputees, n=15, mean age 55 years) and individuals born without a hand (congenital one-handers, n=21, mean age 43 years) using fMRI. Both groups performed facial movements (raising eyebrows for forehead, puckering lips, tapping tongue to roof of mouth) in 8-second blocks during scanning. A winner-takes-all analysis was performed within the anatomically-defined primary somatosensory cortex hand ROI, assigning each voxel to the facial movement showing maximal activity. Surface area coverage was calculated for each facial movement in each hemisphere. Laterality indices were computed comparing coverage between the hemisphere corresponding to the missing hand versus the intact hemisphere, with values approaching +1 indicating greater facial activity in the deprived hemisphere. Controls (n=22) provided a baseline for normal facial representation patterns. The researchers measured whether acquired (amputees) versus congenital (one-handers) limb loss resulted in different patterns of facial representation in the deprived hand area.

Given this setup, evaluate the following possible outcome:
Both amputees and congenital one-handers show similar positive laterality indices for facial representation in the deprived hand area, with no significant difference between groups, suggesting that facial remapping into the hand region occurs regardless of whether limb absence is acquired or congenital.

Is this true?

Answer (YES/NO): NO